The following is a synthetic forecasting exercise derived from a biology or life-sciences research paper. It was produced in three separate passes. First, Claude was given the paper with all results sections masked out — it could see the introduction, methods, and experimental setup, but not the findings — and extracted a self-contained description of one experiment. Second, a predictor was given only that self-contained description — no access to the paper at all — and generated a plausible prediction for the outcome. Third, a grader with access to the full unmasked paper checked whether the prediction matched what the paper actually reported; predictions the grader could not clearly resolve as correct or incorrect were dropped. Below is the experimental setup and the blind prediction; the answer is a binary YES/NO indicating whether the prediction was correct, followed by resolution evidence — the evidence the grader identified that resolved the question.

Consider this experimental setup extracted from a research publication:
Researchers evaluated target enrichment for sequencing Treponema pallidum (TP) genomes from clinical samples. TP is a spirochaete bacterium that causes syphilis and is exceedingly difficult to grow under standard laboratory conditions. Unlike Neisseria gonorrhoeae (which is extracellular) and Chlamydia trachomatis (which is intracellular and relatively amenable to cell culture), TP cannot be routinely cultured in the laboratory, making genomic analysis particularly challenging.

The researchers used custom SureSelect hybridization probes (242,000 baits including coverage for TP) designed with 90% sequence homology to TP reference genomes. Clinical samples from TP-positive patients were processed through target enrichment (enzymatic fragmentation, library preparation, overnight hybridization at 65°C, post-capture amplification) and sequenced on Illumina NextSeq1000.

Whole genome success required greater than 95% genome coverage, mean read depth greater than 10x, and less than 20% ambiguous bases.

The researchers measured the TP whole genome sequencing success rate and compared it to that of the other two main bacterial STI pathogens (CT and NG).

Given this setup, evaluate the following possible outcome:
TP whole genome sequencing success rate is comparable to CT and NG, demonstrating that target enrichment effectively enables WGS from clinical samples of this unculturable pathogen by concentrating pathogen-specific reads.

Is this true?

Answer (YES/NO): NO